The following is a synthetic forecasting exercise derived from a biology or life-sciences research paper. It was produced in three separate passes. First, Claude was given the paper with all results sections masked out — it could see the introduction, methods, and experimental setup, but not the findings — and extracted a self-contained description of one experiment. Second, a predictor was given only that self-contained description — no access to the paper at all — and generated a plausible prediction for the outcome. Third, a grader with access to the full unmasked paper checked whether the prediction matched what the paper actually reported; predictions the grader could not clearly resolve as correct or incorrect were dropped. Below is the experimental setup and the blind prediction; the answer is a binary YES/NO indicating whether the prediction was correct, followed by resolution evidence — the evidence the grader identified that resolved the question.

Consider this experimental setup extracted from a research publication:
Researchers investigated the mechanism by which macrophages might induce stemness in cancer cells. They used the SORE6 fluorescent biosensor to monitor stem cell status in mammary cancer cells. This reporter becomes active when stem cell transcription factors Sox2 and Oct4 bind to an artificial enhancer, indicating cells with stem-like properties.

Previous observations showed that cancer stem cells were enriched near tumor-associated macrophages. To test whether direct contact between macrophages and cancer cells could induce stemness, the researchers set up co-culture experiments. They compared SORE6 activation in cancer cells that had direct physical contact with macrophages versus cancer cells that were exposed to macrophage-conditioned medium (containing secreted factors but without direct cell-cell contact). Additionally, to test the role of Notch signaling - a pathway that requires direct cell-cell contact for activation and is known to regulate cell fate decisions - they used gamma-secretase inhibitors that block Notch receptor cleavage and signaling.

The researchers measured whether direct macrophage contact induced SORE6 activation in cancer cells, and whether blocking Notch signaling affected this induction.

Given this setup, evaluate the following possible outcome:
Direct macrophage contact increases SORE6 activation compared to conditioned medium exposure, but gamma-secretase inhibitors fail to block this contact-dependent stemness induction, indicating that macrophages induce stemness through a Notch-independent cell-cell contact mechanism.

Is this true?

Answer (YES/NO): NO